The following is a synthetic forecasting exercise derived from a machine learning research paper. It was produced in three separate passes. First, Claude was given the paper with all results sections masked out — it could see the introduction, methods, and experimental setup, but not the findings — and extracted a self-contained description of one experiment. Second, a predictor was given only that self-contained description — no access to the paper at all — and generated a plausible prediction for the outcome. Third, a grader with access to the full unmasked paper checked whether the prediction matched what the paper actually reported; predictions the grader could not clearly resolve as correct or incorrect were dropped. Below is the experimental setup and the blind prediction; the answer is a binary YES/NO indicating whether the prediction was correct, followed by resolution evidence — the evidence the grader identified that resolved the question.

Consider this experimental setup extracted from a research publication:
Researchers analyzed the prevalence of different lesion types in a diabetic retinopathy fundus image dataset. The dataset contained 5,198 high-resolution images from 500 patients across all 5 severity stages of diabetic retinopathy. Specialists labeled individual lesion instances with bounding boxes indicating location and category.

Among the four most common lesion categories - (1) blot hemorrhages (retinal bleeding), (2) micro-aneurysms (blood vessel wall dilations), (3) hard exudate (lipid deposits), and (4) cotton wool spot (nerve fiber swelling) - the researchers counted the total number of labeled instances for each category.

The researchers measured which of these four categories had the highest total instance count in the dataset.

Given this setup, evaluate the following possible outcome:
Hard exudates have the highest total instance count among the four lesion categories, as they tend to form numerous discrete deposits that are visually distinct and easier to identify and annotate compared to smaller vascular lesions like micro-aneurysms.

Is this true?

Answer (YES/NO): NO